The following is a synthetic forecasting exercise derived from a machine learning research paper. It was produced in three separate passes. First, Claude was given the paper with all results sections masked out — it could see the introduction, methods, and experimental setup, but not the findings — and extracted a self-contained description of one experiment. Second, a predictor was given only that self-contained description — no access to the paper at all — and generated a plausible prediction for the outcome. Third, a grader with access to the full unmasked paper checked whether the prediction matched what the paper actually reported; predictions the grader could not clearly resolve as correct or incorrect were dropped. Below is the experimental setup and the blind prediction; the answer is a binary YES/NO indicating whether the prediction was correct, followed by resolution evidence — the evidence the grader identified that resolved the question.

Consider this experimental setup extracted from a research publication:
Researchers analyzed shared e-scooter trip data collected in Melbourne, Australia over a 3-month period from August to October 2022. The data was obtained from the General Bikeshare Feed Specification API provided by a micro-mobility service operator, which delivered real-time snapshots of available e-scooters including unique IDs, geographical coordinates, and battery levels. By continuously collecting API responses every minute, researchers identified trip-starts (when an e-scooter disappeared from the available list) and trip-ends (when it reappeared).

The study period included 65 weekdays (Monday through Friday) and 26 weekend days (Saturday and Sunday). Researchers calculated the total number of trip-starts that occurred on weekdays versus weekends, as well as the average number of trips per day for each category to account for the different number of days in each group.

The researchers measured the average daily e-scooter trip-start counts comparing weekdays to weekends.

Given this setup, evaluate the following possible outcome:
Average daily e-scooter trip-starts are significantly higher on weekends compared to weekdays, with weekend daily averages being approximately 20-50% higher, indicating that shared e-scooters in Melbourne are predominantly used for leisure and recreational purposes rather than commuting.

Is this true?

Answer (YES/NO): NO